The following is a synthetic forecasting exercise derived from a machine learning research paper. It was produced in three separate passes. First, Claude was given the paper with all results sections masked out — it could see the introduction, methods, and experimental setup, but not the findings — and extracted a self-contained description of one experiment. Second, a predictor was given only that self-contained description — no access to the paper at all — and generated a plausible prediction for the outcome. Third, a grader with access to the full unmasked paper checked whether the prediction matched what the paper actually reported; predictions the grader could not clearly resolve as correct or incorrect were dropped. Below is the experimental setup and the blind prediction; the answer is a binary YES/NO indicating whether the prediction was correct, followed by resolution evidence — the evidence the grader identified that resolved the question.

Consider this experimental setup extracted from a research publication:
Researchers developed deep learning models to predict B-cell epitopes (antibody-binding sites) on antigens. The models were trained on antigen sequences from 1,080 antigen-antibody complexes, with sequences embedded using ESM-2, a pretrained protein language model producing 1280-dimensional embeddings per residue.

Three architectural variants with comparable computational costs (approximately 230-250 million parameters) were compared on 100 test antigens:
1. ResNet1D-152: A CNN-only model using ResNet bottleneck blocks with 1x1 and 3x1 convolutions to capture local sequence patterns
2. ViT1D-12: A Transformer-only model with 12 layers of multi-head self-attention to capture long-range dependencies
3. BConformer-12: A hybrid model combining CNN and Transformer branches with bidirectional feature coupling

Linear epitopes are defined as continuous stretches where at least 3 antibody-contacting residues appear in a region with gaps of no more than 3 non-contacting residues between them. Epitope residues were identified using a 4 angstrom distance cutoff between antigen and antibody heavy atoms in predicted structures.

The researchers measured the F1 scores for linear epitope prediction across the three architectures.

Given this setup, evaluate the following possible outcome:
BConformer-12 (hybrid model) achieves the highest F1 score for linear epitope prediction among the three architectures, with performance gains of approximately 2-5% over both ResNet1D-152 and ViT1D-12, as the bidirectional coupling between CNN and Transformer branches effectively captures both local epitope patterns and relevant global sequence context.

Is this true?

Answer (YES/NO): NO